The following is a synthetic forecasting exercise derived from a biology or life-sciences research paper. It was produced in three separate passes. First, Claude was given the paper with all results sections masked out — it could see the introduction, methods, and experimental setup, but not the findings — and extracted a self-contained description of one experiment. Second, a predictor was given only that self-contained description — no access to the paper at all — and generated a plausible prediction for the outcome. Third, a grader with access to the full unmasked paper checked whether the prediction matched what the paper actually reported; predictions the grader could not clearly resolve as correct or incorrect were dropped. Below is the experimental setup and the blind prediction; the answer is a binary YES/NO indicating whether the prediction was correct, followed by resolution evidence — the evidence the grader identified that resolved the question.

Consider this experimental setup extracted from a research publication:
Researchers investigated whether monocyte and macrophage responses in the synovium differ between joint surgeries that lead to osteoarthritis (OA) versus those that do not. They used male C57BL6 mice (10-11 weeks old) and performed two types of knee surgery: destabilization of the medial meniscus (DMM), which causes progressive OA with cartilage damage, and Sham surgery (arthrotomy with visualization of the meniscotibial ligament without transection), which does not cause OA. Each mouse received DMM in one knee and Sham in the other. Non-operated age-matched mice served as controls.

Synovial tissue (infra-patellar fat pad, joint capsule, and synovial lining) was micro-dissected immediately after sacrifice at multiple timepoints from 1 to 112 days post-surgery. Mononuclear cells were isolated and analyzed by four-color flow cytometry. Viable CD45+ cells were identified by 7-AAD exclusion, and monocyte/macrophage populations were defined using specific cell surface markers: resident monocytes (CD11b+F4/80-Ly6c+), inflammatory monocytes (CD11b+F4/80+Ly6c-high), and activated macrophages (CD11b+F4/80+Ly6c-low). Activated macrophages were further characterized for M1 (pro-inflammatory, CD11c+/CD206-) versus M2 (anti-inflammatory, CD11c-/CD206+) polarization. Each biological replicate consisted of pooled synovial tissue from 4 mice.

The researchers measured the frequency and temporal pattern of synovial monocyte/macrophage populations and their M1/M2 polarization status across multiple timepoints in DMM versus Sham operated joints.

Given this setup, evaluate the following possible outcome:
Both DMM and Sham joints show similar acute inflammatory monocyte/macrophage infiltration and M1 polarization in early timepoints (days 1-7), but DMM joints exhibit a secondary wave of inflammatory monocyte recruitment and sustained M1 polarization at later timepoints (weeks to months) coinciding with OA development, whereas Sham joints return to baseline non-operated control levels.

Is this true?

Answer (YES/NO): NO